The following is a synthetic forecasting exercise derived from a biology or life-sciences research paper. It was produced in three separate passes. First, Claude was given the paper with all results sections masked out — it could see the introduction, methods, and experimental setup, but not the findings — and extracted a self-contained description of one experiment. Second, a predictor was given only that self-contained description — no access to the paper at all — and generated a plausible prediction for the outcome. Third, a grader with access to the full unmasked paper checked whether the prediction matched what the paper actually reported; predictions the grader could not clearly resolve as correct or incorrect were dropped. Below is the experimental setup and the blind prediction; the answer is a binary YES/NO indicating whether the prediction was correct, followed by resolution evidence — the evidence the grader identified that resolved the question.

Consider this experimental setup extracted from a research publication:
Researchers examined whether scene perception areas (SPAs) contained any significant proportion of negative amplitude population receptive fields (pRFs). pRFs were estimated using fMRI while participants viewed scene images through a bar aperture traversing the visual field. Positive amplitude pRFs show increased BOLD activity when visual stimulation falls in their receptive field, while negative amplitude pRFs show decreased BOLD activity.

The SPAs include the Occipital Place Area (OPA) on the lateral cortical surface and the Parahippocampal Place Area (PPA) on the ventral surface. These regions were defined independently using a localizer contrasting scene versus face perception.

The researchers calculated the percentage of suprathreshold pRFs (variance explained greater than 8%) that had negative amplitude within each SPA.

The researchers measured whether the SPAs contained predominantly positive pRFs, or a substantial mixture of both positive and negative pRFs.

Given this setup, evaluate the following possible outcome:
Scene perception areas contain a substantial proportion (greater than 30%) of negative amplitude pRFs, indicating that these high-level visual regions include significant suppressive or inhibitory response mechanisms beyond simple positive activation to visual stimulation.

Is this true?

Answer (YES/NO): NO